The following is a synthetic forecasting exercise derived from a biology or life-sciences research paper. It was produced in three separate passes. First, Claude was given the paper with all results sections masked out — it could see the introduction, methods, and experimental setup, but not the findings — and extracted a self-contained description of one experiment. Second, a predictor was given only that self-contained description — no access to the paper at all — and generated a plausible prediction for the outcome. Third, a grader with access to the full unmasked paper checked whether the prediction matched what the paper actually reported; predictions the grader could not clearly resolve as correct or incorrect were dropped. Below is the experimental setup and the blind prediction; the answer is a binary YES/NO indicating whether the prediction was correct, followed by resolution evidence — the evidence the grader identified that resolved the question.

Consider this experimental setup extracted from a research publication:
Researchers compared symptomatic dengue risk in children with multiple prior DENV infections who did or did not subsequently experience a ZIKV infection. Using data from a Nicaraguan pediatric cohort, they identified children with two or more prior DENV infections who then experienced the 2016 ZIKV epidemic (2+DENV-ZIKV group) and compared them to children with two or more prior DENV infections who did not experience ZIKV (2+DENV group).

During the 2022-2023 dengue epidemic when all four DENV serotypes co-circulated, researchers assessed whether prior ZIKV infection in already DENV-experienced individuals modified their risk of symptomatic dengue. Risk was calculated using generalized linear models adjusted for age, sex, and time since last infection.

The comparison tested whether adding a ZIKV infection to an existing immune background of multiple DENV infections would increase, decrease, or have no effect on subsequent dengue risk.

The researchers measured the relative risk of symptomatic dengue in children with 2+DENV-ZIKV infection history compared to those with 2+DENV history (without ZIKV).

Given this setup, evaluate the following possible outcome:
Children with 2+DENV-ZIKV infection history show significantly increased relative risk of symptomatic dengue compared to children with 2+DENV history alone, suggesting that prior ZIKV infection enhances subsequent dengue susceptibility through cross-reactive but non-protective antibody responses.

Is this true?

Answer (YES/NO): NO